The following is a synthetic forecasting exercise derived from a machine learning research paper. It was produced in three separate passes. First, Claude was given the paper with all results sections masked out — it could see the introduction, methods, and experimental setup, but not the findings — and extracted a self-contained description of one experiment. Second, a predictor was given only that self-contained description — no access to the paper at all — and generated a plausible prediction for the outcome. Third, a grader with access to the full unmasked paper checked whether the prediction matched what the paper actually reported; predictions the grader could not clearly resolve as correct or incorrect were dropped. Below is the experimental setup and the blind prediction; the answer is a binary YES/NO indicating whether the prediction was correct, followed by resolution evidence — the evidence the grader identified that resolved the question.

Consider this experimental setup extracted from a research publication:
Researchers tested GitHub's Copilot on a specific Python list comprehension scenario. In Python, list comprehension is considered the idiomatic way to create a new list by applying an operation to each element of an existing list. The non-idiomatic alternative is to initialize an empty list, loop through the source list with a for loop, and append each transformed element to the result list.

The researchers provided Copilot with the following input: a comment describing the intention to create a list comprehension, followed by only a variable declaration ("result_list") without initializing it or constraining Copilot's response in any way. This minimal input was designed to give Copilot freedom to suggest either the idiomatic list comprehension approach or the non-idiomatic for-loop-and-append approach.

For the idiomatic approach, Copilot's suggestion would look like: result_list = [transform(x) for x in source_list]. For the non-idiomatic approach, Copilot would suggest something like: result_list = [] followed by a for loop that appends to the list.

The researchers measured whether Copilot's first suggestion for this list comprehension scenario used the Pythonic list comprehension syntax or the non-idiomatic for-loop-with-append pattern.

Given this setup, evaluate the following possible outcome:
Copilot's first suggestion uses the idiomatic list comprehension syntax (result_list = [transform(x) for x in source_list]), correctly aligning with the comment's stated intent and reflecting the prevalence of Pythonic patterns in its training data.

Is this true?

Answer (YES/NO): NO